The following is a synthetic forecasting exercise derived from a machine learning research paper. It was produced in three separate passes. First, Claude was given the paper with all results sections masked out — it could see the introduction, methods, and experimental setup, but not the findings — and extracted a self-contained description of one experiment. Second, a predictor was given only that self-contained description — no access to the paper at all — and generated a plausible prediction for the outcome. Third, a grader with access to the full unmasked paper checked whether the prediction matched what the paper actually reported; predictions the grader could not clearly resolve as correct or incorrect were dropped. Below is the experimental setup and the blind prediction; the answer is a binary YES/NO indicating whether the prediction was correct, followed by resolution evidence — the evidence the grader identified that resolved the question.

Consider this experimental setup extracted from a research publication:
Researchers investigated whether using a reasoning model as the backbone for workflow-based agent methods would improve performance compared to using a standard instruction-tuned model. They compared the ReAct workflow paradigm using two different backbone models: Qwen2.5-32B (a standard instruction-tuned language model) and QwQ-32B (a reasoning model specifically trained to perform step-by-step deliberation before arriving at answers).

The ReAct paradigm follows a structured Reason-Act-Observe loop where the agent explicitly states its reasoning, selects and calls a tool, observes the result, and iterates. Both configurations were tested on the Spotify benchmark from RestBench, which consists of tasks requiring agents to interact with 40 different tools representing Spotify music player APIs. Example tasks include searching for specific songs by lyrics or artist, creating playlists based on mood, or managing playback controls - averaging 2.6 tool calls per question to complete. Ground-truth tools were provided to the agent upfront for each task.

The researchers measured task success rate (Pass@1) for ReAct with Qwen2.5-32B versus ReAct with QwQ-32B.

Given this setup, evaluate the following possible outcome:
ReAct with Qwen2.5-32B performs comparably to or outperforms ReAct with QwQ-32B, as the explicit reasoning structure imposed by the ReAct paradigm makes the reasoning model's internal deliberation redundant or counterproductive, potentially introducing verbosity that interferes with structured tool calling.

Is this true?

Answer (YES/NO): NO